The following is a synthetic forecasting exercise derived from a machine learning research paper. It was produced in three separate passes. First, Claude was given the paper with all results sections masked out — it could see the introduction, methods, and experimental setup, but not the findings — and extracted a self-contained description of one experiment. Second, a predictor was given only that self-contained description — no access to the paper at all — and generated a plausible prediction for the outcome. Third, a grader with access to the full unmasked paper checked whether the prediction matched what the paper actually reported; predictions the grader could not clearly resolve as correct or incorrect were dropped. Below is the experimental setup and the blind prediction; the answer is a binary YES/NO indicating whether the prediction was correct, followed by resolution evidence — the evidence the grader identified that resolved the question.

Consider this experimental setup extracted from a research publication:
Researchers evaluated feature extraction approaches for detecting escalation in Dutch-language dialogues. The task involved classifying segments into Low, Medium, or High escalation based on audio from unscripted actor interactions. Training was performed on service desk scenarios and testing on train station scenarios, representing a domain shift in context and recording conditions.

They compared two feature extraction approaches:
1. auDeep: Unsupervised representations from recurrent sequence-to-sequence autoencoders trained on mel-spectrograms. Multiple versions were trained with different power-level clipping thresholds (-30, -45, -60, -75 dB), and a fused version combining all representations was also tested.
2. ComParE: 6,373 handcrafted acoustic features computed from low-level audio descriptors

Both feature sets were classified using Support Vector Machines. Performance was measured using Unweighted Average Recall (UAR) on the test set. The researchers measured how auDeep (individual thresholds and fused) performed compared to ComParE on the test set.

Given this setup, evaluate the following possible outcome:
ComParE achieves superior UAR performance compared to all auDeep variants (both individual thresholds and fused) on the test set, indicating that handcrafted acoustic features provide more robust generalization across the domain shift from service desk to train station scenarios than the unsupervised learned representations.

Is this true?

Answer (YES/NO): YES